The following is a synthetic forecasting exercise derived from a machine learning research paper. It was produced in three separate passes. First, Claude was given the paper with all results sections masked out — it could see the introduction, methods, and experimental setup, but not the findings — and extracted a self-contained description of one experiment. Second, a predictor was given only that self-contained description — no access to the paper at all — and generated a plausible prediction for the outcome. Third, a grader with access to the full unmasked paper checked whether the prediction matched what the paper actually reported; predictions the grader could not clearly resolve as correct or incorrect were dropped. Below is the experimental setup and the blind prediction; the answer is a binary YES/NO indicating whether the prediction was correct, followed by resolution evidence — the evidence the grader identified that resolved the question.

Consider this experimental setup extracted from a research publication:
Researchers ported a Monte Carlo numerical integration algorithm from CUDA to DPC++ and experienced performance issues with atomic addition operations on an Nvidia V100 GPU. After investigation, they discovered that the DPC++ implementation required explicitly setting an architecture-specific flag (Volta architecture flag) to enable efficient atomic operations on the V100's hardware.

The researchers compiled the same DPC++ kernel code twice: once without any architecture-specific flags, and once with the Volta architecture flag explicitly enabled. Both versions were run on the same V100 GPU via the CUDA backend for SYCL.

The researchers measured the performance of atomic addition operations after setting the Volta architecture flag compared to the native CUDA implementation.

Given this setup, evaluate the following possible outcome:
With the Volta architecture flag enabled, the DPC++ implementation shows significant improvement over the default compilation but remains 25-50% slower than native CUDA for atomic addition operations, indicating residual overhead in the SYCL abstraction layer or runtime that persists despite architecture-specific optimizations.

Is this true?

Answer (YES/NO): NO